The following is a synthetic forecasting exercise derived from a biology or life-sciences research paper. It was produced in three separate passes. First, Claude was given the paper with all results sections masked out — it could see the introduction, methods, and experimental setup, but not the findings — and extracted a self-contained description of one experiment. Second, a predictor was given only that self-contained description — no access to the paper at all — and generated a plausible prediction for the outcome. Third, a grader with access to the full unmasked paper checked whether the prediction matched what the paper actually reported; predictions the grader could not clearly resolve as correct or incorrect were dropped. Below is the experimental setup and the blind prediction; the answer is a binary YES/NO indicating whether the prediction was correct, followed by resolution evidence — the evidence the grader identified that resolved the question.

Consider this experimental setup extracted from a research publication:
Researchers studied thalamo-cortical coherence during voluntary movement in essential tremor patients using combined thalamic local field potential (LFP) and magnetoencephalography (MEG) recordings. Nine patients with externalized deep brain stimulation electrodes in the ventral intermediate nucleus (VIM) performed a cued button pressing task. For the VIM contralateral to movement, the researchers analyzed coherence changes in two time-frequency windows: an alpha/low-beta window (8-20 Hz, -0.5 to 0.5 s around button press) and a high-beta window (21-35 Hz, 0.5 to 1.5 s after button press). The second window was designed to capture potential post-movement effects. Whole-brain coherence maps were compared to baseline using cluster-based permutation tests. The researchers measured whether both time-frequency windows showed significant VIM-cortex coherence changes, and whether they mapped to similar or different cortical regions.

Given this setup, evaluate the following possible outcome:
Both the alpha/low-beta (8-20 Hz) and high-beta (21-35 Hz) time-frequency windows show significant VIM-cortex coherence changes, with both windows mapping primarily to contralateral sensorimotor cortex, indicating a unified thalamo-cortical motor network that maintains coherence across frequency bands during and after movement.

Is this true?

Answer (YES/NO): NO